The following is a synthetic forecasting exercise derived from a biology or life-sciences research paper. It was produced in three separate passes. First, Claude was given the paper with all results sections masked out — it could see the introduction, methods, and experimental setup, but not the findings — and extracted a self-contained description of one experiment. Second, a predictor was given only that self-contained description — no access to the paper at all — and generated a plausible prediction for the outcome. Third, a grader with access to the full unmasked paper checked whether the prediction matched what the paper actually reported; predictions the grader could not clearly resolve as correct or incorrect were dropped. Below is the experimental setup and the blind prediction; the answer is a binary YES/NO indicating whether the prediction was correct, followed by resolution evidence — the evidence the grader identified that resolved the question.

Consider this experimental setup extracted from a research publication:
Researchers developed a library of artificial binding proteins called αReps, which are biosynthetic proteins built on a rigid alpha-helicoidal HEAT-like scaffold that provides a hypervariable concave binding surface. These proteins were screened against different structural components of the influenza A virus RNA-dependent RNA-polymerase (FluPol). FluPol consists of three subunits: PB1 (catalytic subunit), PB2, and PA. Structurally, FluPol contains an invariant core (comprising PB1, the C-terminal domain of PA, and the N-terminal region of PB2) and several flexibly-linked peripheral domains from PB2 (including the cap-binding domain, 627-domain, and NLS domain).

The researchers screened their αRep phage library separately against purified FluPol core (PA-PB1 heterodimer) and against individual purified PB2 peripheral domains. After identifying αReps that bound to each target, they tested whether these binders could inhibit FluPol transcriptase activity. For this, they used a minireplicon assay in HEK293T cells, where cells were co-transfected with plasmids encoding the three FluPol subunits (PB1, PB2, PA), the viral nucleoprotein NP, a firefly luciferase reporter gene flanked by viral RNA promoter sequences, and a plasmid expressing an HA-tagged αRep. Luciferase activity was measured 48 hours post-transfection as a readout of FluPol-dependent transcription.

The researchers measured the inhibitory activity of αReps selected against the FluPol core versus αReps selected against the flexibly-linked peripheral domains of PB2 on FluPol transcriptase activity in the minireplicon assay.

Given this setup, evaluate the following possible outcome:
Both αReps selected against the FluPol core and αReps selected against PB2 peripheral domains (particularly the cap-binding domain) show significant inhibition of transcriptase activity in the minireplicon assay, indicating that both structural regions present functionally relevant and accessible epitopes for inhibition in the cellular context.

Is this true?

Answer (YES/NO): NO